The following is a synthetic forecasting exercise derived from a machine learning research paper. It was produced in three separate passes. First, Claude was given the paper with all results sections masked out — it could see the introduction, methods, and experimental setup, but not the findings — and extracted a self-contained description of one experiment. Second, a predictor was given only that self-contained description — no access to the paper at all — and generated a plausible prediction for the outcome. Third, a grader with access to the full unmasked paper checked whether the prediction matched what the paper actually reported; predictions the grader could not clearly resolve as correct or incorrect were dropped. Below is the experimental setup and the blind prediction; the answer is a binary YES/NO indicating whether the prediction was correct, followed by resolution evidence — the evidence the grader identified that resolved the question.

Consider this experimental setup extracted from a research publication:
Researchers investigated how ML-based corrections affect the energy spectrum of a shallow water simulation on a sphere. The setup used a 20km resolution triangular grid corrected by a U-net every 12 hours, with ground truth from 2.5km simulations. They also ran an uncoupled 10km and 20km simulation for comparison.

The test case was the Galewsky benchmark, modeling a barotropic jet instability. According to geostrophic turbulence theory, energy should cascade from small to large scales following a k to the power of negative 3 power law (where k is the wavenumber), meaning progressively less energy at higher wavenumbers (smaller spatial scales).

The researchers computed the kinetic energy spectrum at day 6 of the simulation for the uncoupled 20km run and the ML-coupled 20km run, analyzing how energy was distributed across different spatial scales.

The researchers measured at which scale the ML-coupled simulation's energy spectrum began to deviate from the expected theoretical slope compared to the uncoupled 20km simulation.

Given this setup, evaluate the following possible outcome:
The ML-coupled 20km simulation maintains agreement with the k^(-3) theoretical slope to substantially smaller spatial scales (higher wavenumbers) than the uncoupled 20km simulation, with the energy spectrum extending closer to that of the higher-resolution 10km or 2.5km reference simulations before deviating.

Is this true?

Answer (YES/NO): NO